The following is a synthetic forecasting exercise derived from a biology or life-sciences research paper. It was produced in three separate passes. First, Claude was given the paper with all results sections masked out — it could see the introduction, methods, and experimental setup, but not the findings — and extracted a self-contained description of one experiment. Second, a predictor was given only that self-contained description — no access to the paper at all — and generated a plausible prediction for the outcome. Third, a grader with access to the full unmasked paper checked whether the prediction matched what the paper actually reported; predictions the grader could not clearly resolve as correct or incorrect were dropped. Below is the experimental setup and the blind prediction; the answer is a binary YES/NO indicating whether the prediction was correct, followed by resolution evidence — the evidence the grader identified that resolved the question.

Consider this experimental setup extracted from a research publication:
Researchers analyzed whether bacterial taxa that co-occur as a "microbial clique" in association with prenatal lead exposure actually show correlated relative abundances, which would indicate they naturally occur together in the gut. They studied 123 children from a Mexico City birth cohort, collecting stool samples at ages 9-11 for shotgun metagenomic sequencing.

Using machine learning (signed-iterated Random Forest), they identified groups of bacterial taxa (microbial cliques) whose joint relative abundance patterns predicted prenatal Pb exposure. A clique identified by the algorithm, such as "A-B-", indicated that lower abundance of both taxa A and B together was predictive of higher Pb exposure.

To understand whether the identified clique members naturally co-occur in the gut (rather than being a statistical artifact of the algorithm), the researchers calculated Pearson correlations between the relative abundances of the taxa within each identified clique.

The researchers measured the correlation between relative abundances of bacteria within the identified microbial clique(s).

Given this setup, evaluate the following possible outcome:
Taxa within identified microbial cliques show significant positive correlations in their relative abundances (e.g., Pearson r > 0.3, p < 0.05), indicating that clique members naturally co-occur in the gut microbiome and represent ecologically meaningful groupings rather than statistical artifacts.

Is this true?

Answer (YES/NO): NO